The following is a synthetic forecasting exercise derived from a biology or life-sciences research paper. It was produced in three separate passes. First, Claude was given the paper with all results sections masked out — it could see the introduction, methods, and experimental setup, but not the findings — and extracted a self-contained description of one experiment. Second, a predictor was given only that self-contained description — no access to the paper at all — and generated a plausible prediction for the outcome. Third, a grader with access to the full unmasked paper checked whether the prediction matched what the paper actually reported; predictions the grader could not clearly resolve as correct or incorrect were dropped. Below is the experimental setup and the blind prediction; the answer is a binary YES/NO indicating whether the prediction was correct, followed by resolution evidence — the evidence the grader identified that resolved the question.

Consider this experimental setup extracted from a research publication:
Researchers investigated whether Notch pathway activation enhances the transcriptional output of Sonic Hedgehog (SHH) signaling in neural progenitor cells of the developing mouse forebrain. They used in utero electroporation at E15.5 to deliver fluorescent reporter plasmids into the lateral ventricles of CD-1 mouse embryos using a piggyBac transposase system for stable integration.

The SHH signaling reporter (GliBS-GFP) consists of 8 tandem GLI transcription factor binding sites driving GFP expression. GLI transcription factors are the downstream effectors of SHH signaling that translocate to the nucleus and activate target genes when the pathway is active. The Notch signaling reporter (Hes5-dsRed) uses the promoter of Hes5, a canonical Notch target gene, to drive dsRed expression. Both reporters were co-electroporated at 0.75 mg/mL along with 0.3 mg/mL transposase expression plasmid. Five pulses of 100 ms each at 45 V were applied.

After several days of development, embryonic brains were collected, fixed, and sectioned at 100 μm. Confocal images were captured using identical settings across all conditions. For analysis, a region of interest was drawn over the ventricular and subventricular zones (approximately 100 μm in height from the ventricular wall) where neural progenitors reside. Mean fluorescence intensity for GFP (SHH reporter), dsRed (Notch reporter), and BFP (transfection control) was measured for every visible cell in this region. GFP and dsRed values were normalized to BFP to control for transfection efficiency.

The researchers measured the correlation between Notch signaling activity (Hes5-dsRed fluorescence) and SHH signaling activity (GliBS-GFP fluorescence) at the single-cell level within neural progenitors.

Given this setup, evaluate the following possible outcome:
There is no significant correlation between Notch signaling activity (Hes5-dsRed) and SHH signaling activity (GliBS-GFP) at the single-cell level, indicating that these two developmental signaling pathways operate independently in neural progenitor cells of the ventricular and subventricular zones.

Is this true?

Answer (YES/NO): NO